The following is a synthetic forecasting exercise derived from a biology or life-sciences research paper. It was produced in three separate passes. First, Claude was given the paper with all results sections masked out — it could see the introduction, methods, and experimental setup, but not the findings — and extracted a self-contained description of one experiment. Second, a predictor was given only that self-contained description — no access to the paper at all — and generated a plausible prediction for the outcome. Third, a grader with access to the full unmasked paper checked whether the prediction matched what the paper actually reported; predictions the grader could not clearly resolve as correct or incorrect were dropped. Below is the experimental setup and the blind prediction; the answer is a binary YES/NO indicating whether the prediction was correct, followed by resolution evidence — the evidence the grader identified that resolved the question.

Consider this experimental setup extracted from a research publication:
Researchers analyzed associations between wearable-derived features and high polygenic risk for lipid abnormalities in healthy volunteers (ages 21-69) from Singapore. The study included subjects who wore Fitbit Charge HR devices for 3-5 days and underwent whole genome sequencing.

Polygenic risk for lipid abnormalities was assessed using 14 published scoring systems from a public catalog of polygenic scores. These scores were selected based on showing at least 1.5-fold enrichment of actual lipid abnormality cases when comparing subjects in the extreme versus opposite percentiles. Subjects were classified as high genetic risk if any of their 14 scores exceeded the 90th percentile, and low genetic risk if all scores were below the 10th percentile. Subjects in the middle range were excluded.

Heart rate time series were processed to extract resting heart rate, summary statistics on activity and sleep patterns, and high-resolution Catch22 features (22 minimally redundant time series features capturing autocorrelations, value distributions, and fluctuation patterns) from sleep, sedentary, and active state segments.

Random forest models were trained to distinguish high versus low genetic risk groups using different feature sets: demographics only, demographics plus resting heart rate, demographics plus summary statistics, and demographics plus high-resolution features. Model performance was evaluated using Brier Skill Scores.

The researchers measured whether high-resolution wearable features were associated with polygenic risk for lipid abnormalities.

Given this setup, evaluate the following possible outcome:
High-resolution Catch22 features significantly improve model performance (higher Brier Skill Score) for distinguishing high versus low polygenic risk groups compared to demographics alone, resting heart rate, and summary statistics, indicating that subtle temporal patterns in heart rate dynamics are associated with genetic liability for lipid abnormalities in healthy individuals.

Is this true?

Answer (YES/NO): YES